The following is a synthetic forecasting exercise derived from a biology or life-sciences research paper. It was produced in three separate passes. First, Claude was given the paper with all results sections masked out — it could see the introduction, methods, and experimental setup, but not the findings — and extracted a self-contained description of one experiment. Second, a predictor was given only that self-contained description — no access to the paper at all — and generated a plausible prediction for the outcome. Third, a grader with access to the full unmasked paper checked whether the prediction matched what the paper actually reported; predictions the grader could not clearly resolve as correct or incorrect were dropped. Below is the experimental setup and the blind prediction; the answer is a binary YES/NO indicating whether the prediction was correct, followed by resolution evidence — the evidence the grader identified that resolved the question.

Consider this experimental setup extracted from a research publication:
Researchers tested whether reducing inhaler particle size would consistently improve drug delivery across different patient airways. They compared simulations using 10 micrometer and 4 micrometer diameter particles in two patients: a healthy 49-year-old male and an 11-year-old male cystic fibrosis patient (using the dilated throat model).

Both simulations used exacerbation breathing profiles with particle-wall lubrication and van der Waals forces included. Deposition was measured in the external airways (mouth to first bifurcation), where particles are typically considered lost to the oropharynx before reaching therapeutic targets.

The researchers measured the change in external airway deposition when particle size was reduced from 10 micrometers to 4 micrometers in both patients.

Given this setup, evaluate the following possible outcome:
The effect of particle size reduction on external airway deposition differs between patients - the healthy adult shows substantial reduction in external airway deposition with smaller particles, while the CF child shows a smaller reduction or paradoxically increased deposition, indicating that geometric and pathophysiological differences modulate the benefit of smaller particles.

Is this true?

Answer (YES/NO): YES